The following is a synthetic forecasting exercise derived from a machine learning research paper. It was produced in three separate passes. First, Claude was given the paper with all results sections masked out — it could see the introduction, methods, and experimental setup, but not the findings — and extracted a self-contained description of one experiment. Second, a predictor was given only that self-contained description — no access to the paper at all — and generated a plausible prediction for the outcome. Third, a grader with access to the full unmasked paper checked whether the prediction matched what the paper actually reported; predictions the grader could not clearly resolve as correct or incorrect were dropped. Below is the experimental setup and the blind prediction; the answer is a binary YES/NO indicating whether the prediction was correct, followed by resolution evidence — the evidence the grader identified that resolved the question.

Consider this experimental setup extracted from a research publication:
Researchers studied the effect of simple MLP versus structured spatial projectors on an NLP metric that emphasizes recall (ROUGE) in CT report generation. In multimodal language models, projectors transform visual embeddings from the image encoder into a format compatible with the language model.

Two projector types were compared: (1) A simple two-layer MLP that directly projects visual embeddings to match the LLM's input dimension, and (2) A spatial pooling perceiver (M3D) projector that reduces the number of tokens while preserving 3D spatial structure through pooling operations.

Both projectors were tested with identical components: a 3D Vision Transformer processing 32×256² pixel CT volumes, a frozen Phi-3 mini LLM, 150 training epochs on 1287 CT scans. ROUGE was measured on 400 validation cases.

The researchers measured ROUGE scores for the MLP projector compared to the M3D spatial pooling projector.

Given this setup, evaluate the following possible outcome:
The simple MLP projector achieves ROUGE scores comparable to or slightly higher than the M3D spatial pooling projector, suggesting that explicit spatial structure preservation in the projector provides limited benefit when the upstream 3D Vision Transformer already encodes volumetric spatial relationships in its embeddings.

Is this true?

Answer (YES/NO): YES